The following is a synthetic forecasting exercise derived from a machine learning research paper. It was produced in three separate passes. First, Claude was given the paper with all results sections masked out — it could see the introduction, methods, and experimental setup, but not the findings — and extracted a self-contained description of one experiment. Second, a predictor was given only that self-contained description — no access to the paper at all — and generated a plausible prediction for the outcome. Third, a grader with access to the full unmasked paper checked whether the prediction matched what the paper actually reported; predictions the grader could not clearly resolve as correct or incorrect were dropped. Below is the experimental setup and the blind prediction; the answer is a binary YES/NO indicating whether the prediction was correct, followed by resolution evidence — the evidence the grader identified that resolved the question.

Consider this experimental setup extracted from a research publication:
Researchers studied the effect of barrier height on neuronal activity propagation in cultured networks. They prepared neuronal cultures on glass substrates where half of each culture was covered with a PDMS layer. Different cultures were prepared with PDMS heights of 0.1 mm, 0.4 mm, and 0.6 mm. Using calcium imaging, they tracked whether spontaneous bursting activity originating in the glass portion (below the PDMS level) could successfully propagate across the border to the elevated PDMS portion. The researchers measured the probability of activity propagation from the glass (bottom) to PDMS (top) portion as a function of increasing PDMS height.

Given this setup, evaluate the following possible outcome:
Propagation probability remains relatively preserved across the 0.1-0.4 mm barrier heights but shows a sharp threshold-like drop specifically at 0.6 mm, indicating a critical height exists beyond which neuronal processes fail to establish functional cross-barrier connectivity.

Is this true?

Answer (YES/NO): NO